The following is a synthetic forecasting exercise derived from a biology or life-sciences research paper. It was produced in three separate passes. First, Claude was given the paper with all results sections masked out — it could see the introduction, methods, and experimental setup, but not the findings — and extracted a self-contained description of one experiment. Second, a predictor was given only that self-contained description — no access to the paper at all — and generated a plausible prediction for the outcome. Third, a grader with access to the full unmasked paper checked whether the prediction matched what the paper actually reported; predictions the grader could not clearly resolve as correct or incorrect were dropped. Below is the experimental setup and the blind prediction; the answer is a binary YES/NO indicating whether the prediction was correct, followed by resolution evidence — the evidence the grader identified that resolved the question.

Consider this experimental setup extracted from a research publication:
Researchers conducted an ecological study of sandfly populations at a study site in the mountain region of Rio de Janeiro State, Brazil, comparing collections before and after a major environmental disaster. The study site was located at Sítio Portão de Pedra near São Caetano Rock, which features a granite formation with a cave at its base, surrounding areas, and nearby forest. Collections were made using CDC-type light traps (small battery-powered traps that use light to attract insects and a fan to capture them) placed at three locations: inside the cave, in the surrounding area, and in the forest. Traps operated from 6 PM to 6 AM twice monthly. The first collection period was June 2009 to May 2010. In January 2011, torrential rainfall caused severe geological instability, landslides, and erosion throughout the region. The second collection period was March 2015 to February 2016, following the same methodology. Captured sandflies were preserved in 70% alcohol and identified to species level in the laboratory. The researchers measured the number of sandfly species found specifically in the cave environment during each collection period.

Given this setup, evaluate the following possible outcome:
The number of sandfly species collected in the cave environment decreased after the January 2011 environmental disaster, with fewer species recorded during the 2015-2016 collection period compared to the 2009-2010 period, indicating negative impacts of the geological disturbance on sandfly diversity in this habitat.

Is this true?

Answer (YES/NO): YES